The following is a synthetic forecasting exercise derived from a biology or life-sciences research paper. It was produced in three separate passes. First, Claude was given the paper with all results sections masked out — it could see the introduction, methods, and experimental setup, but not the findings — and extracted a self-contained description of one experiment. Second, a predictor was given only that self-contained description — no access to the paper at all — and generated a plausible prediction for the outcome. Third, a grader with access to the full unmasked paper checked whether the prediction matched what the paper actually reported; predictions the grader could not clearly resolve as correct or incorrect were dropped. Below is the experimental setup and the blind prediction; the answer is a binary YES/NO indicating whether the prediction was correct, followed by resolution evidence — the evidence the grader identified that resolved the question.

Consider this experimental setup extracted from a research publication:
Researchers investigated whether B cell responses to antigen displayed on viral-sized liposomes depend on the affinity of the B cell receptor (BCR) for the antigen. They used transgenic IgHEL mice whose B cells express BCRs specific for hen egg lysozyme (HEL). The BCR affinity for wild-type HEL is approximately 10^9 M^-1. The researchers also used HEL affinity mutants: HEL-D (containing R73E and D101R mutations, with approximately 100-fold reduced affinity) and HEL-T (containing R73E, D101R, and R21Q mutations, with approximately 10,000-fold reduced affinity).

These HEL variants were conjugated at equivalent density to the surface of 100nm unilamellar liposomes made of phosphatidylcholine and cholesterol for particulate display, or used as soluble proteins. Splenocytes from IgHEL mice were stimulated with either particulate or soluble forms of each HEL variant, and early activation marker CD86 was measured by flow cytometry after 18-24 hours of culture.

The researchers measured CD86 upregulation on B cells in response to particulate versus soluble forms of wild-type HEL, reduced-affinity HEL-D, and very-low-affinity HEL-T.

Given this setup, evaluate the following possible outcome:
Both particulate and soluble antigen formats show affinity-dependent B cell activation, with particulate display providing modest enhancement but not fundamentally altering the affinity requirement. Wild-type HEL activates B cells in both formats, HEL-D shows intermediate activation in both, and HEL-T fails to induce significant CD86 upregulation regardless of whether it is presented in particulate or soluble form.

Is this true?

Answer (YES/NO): NO